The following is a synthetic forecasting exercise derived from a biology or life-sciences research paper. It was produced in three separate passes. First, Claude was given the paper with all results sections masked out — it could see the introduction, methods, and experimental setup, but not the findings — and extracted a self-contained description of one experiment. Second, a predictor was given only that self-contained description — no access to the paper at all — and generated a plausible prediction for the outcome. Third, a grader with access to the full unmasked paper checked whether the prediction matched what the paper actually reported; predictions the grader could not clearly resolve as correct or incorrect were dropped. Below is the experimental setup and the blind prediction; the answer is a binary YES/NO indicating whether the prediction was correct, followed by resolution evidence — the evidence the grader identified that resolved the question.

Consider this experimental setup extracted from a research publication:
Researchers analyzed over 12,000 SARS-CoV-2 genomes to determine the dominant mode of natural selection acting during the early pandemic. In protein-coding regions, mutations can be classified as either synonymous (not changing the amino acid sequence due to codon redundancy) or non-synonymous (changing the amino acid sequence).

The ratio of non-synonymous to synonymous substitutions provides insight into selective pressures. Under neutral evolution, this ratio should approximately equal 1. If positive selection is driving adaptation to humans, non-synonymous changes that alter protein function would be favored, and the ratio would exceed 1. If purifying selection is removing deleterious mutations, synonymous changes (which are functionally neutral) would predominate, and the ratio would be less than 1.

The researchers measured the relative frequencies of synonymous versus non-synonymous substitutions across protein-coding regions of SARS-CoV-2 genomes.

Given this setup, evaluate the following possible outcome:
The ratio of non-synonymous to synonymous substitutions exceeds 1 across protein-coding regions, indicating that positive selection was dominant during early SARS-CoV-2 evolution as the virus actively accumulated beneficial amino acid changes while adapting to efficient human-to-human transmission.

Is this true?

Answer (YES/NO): NO